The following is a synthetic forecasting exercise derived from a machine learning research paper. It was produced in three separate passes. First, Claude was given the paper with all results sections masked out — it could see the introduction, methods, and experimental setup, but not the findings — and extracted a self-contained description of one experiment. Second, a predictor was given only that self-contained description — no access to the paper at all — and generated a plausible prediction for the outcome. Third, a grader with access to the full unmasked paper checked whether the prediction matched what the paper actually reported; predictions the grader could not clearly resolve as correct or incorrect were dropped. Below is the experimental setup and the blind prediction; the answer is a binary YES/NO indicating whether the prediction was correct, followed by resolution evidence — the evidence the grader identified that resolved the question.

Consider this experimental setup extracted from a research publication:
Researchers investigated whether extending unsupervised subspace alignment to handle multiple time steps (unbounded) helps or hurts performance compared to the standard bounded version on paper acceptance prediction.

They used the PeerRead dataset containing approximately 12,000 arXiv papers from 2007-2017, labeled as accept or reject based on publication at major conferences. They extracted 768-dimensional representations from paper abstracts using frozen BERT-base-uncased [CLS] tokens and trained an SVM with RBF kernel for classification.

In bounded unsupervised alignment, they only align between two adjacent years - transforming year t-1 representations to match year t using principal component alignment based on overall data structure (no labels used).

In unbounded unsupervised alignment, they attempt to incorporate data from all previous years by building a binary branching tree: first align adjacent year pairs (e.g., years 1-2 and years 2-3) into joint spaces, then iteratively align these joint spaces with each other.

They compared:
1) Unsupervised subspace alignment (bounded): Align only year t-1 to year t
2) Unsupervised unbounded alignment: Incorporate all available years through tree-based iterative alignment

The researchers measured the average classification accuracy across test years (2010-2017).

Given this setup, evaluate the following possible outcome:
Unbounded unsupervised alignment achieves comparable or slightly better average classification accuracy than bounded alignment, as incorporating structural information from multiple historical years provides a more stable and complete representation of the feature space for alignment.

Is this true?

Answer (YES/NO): NO